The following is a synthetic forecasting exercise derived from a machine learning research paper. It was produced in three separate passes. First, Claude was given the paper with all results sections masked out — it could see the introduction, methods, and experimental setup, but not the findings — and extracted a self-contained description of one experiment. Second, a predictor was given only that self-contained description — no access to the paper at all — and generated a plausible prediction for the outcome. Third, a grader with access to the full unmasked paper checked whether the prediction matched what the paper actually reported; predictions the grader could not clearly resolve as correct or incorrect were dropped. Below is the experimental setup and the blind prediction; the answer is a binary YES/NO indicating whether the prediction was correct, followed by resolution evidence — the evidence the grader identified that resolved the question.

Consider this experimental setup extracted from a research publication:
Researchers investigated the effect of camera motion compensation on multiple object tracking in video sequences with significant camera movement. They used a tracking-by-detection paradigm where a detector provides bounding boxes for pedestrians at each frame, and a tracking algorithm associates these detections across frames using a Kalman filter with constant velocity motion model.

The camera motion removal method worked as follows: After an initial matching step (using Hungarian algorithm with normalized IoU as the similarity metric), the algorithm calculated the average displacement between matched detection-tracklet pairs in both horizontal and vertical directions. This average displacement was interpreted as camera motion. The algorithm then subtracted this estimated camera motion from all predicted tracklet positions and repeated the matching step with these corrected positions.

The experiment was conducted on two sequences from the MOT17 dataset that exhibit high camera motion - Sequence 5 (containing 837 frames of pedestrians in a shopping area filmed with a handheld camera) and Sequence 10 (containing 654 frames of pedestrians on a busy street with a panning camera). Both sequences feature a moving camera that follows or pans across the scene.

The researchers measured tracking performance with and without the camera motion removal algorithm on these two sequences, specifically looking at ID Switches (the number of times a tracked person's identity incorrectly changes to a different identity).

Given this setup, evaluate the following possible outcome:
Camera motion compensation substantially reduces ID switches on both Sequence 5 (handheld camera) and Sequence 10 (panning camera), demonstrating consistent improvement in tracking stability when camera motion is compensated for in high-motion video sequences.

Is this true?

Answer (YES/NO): YES